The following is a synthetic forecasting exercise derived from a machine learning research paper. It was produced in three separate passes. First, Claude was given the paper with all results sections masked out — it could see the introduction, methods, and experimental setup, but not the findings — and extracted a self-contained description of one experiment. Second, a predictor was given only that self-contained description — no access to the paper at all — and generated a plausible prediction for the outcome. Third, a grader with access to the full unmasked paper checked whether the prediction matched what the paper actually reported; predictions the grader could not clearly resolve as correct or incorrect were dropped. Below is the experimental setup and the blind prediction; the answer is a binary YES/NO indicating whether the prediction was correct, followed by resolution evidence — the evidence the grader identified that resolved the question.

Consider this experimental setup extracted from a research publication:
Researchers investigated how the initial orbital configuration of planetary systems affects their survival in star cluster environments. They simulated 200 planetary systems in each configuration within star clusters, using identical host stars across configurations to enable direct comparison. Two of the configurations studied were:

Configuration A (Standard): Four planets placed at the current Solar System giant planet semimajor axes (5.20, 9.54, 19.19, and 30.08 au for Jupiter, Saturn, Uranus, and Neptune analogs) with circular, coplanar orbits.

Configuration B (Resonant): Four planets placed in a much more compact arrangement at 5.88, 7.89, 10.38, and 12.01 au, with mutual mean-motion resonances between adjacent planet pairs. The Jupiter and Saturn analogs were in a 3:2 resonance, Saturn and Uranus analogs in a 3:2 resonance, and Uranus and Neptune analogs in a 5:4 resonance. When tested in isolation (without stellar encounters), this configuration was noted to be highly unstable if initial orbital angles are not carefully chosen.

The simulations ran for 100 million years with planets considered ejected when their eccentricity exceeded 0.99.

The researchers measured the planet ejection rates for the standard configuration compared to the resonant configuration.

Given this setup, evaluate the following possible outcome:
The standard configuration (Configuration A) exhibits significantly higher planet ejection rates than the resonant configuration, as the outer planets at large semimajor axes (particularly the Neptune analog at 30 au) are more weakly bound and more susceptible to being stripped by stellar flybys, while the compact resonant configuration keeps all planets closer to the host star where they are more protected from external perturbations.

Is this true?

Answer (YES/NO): NO